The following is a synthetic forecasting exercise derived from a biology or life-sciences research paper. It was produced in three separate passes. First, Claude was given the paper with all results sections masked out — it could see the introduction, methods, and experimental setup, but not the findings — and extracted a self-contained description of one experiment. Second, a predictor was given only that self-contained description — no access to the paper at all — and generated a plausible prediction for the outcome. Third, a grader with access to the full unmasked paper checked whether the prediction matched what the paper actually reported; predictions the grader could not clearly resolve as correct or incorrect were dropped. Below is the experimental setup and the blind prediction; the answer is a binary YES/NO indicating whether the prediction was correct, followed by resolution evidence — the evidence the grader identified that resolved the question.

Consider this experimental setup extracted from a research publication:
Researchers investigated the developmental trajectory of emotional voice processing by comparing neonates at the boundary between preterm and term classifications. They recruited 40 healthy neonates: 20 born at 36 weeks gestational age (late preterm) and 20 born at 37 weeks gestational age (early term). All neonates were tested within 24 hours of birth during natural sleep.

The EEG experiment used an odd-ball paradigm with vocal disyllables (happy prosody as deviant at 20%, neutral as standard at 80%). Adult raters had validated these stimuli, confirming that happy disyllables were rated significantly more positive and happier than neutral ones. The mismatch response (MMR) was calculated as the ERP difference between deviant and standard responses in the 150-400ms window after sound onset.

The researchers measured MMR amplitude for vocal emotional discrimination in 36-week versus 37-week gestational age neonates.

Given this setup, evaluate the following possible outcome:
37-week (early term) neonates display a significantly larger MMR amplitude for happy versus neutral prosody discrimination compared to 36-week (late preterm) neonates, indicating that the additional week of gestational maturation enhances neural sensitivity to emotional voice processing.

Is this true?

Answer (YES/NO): YES